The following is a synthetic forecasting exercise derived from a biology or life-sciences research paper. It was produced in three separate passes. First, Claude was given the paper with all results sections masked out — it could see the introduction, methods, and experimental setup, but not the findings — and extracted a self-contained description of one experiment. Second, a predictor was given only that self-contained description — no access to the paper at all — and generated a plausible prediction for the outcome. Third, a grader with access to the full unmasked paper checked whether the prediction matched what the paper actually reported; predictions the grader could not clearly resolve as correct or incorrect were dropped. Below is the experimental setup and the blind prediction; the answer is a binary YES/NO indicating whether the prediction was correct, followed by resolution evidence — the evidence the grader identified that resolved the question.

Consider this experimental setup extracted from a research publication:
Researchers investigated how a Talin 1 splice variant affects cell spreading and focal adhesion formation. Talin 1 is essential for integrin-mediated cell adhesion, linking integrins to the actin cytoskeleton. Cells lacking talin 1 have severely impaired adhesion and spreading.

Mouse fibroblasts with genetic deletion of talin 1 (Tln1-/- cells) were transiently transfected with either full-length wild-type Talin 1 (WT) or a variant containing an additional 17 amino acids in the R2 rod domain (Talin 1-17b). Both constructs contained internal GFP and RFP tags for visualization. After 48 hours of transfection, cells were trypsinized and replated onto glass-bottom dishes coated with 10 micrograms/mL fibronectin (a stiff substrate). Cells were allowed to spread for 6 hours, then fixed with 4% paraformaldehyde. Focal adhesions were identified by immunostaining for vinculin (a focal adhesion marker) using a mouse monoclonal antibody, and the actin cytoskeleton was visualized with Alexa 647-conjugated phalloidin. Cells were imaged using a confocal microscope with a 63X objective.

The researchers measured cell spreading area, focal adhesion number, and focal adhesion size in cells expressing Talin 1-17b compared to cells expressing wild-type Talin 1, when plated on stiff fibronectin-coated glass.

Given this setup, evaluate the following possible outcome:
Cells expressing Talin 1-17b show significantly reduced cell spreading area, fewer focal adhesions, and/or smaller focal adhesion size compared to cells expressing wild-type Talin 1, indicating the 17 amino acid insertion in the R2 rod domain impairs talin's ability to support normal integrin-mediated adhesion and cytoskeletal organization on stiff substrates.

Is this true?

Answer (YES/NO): NO